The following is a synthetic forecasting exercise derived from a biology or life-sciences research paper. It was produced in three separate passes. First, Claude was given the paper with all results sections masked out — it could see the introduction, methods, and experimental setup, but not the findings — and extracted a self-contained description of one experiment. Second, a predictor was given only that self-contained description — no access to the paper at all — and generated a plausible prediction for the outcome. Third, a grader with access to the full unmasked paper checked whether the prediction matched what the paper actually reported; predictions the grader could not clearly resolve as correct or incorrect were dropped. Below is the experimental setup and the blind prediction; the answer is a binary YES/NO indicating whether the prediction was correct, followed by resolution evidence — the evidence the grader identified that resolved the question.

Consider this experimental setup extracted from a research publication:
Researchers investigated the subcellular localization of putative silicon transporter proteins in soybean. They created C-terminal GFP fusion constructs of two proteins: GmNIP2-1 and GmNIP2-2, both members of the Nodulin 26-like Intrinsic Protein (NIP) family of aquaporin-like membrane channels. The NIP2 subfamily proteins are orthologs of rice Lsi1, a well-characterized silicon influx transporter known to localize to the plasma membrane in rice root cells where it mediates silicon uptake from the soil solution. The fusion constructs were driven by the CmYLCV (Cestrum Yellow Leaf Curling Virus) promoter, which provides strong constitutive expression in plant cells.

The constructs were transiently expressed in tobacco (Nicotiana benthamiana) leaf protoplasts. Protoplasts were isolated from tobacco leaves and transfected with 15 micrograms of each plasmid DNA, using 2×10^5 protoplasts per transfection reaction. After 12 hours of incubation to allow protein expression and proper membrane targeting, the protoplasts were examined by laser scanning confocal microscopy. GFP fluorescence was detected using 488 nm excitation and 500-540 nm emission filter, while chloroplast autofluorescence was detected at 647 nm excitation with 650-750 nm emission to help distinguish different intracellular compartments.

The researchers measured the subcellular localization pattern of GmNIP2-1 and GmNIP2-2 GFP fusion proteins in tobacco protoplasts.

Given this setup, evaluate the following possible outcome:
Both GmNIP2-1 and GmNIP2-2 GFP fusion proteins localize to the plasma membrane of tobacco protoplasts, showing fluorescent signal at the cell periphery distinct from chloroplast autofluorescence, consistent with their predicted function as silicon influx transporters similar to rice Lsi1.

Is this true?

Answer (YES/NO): YES